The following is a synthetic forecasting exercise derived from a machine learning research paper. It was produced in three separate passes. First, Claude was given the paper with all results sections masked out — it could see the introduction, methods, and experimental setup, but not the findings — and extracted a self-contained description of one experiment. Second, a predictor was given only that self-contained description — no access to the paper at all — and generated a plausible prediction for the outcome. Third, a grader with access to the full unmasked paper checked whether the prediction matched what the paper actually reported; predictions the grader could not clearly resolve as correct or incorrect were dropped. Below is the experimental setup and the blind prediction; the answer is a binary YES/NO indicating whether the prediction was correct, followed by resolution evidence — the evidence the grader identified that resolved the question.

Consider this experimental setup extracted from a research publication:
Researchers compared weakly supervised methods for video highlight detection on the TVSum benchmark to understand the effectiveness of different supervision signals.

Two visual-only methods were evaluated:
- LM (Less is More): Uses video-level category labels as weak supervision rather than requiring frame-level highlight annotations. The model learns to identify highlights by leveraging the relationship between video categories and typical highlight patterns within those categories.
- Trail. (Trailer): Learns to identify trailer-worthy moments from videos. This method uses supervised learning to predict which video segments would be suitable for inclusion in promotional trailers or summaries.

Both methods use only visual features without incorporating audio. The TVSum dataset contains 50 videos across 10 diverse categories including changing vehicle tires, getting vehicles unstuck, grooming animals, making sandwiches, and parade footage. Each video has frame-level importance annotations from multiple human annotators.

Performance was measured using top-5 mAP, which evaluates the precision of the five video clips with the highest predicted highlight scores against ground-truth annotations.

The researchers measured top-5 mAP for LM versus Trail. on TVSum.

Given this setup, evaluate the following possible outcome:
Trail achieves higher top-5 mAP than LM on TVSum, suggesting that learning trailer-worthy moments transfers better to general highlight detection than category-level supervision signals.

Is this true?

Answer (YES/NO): YES